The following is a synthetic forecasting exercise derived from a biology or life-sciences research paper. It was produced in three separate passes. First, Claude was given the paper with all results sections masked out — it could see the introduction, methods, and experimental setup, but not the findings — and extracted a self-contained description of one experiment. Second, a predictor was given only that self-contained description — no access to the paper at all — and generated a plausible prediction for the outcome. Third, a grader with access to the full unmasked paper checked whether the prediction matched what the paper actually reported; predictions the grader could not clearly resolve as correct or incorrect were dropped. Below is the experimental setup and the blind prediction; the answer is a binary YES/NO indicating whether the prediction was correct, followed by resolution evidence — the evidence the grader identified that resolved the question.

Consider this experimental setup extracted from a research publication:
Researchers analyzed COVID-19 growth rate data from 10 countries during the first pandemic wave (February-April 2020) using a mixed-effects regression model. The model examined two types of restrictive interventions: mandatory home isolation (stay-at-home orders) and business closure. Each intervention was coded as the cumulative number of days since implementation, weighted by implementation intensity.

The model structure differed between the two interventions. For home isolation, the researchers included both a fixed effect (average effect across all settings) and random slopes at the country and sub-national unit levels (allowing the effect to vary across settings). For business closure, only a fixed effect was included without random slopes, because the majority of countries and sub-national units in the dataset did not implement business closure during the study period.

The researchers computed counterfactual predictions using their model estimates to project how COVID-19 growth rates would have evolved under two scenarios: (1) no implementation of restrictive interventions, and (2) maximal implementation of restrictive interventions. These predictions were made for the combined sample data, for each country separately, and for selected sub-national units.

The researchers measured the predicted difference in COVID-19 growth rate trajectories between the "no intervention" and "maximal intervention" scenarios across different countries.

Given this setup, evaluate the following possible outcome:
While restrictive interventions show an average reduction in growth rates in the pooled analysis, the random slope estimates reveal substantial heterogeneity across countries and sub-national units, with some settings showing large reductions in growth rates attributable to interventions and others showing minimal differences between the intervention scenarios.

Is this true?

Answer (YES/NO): YES